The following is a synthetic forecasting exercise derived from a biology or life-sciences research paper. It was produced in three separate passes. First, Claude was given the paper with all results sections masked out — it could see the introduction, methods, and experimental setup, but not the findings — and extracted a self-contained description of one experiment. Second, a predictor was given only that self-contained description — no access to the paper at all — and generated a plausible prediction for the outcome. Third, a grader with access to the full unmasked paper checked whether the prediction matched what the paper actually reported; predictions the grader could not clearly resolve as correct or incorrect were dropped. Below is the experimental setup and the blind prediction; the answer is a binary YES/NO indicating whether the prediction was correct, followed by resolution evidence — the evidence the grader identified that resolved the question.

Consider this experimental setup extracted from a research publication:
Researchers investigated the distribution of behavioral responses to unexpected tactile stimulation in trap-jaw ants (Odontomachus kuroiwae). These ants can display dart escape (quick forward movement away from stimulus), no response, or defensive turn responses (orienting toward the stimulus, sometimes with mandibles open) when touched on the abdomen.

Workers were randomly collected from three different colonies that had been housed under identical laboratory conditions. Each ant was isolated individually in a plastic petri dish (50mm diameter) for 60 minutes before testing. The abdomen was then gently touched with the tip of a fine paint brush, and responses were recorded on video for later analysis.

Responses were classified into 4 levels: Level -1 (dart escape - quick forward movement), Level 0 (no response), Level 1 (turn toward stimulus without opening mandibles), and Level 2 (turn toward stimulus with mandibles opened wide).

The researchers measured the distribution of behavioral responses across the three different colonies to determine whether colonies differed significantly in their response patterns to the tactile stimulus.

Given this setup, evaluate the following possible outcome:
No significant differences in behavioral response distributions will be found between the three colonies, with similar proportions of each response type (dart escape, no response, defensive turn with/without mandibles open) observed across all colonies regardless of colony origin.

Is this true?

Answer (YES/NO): YES